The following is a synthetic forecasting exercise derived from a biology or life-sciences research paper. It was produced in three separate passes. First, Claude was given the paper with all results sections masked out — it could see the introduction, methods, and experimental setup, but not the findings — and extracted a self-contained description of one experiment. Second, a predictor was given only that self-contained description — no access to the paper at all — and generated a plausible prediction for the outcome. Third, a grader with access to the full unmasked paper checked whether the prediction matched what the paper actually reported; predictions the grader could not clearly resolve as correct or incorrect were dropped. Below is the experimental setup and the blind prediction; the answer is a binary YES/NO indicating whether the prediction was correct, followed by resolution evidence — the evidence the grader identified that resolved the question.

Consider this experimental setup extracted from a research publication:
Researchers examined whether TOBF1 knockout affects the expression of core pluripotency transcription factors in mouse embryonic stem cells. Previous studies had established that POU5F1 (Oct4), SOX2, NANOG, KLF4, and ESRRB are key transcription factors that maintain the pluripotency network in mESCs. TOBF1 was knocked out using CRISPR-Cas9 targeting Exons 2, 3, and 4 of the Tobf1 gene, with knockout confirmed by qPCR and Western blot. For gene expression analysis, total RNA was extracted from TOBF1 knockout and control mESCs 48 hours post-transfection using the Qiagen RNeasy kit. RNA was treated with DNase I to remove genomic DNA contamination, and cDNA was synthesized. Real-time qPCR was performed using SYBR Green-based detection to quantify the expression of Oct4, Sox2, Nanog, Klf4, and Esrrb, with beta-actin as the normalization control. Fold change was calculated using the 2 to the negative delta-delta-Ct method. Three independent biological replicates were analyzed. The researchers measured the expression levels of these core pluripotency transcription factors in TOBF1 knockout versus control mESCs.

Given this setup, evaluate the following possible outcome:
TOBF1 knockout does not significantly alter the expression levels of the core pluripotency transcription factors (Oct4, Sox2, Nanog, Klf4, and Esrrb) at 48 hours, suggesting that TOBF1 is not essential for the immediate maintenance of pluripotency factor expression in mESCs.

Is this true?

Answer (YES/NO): NO